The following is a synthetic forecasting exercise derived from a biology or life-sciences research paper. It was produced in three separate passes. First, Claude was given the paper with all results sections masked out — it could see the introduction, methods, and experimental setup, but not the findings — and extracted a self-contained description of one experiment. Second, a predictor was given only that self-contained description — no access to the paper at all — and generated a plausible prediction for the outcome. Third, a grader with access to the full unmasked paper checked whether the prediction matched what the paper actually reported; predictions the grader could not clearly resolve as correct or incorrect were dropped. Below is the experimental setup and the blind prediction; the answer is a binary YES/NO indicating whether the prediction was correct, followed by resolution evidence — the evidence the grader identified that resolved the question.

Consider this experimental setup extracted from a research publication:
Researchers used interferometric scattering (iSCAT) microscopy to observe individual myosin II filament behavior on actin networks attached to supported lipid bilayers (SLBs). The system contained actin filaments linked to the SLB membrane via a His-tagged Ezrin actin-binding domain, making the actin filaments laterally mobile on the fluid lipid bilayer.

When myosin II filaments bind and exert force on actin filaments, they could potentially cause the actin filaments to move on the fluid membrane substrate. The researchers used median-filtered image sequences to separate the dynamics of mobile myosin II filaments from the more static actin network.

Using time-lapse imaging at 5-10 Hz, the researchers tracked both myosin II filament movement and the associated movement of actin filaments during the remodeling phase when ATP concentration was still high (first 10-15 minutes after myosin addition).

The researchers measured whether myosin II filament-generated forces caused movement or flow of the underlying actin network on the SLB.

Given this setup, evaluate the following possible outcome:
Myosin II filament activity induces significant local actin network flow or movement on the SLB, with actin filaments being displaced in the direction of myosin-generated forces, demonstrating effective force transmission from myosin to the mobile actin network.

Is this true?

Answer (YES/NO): NO